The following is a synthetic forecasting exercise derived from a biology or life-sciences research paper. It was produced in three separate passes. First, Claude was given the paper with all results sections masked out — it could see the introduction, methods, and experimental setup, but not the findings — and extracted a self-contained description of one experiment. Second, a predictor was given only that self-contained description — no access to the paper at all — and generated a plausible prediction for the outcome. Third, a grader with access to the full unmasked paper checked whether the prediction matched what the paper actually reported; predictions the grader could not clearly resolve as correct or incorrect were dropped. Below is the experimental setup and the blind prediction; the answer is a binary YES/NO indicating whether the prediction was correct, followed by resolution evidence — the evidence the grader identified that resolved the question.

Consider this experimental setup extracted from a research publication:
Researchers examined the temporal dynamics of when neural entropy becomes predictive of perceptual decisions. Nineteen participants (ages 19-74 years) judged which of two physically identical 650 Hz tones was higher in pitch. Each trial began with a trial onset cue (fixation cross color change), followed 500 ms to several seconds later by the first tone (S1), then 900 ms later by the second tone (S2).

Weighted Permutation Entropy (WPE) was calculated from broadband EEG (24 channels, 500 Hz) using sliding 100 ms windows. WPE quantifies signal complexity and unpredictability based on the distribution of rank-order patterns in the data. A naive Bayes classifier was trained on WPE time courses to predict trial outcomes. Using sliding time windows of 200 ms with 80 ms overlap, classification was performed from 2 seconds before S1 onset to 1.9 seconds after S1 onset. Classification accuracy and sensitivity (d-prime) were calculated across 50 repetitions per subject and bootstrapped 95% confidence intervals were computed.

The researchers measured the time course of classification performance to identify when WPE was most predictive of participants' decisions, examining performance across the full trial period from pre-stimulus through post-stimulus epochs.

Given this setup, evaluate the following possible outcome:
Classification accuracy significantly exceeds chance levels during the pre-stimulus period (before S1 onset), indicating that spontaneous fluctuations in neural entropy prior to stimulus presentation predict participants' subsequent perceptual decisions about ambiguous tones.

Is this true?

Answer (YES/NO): YES